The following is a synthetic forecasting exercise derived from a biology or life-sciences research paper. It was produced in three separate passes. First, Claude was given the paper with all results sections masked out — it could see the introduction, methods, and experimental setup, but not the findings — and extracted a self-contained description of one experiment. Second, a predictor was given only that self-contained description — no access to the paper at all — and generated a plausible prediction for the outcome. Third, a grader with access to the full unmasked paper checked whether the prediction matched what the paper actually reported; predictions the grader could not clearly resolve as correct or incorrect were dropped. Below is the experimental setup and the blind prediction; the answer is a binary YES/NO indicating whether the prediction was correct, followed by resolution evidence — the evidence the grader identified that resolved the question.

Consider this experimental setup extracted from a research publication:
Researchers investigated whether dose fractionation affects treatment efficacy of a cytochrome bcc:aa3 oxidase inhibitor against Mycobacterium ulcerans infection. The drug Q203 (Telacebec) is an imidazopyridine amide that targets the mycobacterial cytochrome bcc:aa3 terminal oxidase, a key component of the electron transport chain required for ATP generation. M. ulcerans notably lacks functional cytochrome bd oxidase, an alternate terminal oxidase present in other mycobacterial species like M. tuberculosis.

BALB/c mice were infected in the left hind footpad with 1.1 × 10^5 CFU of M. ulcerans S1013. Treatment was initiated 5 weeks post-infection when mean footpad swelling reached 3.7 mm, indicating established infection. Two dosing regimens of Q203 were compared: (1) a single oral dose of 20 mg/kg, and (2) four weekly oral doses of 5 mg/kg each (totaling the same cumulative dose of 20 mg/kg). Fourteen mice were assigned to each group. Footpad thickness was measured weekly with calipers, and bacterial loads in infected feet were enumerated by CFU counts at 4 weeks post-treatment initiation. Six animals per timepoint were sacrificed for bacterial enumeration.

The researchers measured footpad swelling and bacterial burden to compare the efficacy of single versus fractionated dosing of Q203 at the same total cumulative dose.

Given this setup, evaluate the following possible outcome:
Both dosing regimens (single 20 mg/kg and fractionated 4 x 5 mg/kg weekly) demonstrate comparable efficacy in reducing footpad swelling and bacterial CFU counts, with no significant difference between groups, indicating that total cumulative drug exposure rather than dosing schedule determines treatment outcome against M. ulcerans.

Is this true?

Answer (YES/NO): YES